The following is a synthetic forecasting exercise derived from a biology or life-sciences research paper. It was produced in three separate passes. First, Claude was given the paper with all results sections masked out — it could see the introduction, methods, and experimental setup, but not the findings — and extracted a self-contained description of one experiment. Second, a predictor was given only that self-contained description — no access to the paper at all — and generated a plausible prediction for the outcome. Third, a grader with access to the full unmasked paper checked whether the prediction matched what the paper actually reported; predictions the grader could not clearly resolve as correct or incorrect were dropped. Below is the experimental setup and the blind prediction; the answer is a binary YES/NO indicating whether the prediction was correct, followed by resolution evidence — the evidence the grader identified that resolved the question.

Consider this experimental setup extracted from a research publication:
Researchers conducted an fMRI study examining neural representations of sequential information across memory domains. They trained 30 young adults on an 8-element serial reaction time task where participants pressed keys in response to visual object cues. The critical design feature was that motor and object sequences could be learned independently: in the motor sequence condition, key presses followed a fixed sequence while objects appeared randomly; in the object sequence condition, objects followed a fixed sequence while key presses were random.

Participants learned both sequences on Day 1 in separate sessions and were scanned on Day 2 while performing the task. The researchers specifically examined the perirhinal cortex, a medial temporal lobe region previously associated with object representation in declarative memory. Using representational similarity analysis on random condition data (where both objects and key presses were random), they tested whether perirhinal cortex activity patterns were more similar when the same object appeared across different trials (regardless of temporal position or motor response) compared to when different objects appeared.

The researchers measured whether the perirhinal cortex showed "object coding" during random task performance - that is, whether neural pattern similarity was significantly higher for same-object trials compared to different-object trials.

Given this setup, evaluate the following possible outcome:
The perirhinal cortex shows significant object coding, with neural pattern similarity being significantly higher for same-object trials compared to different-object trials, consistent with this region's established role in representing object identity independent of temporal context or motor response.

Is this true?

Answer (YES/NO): NO